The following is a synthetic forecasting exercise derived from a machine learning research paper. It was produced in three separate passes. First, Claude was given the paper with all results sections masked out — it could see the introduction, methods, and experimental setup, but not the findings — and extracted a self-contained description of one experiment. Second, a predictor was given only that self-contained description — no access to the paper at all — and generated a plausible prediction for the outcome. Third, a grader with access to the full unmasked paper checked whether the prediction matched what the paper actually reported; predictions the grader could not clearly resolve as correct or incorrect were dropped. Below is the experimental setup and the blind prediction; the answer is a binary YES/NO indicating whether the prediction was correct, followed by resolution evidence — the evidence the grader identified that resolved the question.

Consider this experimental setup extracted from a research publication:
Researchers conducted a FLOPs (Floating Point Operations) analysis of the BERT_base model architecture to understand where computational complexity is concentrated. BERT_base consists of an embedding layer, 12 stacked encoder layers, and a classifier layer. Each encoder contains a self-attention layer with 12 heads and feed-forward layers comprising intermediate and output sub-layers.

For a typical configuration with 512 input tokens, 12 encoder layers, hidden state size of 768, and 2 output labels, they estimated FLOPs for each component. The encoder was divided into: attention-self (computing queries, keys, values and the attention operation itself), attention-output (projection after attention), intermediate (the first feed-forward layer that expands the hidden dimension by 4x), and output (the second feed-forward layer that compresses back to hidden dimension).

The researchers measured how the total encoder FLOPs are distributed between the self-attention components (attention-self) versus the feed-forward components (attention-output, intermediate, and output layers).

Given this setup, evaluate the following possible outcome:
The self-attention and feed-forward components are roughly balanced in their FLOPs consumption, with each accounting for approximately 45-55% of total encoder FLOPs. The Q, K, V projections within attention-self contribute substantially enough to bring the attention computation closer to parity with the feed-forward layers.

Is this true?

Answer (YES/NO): NO